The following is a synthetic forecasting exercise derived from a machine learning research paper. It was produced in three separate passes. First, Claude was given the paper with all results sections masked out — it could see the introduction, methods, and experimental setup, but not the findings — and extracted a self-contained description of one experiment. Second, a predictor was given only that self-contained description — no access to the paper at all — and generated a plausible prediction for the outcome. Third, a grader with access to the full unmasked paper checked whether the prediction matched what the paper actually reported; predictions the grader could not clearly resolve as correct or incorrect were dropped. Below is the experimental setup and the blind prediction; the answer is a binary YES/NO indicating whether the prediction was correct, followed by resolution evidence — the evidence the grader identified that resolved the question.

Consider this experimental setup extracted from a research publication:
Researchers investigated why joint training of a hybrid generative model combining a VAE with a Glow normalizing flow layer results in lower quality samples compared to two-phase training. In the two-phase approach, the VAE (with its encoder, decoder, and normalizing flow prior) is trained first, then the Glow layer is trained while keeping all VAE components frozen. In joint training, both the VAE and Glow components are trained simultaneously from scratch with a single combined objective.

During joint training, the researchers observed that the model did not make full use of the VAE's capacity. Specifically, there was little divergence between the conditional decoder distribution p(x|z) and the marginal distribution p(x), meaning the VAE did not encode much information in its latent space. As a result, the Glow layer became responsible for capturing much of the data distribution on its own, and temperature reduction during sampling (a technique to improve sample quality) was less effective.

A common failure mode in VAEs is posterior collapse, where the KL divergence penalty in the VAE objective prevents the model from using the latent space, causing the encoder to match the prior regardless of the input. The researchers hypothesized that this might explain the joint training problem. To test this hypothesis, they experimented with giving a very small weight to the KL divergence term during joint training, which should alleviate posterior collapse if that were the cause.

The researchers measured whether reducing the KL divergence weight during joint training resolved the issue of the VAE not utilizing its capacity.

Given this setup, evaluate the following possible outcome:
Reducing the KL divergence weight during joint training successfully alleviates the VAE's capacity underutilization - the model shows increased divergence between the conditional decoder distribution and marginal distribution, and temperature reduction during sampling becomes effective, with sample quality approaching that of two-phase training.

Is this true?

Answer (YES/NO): NO